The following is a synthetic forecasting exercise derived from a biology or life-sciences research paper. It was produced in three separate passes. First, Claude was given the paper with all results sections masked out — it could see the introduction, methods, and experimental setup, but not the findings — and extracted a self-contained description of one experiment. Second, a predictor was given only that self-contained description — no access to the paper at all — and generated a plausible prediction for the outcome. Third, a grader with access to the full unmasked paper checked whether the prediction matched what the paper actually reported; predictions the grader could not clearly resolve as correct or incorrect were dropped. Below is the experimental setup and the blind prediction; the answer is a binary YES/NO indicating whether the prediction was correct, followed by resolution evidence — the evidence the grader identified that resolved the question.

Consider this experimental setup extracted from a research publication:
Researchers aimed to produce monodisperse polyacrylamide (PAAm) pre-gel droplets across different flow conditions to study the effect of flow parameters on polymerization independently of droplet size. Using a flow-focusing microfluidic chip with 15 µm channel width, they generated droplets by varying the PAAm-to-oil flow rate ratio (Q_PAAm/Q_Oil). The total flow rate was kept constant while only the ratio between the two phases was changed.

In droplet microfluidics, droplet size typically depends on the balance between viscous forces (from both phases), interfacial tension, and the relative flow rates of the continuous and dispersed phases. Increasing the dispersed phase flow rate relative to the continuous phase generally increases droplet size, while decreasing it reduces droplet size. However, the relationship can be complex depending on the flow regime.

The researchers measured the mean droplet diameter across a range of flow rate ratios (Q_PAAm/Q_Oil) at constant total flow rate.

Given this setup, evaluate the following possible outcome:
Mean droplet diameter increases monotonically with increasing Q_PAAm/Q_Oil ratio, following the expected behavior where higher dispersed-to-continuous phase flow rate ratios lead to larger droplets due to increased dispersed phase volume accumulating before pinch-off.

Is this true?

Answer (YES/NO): YES